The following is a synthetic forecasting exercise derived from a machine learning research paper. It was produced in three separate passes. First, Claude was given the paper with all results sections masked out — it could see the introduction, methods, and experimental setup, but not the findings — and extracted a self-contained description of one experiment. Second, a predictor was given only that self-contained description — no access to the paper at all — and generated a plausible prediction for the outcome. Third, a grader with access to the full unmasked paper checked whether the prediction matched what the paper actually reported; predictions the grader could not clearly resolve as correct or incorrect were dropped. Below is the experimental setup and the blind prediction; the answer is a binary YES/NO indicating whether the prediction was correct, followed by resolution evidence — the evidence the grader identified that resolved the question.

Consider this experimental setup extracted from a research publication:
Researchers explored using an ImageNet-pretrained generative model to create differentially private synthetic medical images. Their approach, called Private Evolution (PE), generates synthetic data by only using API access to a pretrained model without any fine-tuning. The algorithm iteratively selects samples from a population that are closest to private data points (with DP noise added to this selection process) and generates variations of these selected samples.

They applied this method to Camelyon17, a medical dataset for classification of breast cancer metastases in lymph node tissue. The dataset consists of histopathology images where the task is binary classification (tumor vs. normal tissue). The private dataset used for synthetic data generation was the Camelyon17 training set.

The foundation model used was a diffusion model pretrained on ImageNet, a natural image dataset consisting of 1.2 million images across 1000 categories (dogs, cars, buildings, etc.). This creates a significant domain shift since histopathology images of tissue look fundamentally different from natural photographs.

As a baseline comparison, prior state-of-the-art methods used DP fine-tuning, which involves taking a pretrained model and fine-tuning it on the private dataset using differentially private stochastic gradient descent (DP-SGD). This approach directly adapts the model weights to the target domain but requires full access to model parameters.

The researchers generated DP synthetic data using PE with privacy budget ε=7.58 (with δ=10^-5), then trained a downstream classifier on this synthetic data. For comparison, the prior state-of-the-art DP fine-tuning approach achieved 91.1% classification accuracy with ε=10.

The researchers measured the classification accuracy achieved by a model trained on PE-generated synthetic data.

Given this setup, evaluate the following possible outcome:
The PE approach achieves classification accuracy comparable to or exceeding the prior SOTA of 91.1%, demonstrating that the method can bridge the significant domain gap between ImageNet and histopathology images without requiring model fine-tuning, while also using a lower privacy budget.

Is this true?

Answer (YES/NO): NO